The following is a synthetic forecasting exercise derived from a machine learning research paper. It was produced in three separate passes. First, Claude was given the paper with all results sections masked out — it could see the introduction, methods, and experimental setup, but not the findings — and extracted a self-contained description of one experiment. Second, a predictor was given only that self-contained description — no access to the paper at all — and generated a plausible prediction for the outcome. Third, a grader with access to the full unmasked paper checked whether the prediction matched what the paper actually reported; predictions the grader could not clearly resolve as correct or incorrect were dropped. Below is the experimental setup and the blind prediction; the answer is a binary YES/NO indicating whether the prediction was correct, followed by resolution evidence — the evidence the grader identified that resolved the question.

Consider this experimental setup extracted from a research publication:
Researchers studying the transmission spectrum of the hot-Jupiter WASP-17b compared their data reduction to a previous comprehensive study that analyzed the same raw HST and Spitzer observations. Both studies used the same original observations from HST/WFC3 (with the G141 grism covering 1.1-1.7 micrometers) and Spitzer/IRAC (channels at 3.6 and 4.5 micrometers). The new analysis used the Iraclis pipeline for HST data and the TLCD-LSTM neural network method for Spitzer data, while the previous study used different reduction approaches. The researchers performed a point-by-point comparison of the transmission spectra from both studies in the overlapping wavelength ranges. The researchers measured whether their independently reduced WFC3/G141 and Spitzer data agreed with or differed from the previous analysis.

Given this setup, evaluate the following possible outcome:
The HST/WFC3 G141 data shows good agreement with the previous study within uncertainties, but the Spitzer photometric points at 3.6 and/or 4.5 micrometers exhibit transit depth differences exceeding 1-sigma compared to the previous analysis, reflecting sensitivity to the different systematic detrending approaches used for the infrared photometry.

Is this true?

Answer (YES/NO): NO